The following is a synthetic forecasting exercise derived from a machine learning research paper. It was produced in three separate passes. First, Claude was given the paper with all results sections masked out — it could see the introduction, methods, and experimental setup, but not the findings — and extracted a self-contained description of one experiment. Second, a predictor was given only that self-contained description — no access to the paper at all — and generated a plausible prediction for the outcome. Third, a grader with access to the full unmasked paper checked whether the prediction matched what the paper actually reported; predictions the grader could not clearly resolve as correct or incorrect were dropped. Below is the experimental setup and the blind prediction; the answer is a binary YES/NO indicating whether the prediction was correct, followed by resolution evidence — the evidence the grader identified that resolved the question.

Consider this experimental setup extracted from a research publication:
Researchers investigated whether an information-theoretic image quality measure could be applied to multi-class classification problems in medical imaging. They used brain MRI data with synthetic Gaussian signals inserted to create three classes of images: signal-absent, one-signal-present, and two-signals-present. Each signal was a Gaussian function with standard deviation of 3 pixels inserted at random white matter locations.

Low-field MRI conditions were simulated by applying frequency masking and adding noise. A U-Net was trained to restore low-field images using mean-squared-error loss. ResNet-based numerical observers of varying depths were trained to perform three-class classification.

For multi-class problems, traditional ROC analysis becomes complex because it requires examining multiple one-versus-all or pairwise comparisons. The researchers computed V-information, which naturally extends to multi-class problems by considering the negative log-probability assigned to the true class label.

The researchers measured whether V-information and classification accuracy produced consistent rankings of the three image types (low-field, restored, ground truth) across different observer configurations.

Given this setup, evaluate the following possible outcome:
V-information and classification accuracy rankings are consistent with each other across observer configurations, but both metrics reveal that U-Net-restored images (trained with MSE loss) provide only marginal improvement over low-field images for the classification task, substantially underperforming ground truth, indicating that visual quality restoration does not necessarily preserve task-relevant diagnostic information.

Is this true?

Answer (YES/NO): NO